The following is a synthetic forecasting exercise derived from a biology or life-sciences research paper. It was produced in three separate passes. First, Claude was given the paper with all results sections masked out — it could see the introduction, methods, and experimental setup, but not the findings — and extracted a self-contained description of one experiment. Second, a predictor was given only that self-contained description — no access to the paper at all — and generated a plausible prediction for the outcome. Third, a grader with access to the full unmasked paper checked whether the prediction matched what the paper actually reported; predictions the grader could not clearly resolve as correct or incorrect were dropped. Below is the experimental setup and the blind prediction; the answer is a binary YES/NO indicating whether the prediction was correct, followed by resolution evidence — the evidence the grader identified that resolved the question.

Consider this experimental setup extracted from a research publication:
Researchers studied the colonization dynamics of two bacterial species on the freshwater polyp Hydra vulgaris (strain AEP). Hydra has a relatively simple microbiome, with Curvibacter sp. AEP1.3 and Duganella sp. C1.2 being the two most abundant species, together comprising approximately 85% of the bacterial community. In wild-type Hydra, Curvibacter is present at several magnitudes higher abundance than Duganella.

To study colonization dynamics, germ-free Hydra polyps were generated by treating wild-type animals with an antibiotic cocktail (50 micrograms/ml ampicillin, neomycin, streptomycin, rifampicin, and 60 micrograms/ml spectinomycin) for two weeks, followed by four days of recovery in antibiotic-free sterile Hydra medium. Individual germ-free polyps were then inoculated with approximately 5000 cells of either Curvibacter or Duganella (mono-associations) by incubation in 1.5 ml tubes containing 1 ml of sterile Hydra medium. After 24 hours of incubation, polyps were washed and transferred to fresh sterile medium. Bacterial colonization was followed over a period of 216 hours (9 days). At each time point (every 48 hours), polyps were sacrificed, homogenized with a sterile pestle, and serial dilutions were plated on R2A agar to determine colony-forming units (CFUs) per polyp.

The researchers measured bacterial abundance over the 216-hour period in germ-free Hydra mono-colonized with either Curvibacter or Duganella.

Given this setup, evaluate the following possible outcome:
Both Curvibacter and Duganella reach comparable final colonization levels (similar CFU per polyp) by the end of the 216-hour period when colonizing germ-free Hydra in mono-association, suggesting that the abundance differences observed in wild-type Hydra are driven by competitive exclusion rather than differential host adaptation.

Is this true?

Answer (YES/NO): NO